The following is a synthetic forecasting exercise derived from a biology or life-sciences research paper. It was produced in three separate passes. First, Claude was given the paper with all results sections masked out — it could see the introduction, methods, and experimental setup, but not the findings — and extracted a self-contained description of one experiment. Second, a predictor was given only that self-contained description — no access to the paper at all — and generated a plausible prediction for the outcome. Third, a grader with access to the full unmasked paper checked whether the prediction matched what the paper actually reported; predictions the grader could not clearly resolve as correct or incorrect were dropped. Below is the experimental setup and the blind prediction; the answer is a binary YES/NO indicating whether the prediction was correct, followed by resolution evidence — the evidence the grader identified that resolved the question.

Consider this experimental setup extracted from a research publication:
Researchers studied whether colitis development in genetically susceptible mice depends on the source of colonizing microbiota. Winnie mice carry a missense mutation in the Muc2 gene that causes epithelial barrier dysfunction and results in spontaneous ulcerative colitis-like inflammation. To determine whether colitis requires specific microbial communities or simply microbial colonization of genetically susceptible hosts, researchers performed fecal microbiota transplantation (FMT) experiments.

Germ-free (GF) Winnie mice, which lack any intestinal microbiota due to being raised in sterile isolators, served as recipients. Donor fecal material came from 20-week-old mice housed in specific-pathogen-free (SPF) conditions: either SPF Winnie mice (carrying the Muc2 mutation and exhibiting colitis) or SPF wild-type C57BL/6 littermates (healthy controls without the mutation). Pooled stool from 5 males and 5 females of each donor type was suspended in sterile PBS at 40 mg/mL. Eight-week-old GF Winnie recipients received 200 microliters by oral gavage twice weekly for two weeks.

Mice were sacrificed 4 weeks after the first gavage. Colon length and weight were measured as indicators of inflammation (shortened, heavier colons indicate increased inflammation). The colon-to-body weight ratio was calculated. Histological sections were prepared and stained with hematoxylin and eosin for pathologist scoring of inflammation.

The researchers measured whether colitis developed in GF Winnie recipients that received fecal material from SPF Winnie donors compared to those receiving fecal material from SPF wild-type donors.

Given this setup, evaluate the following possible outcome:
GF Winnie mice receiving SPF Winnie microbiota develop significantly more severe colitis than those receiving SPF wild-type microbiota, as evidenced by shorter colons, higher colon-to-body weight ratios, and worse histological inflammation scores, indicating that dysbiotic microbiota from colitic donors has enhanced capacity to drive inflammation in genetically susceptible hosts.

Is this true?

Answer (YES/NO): NO